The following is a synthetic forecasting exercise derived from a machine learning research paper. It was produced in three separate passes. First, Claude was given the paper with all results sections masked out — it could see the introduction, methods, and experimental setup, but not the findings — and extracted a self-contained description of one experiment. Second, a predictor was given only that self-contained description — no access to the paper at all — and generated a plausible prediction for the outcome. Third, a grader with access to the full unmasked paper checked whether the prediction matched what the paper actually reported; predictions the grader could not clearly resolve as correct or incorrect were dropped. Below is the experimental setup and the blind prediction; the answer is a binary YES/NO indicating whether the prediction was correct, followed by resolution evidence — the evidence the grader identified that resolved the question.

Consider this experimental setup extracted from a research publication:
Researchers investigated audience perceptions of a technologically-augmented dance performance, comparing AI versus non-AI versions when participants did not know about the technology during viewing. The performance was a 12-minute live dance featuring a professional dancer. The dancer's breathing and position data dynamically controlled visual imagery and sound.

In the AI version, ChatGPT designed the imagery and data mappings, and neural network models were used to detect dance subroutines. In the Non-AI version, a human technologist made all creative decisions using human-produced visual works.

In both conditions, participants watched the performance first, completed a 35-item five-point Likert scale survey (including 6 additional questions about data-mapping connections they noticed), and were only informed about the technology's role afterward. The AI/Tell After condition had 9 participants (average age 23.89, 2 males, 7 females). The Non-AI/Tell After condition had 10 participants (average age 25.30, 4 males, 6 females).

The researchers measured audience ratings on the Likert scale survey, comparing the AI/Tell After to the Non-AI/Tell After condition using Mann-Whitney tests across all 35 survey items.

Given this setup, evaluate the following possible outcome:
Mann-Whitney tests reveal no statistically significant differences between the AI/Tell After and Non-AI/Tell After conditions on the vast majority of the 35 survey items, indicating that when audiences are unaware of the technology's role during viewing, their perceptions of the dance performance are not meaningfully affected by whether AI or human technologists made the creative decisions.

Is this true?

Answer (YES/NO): NO